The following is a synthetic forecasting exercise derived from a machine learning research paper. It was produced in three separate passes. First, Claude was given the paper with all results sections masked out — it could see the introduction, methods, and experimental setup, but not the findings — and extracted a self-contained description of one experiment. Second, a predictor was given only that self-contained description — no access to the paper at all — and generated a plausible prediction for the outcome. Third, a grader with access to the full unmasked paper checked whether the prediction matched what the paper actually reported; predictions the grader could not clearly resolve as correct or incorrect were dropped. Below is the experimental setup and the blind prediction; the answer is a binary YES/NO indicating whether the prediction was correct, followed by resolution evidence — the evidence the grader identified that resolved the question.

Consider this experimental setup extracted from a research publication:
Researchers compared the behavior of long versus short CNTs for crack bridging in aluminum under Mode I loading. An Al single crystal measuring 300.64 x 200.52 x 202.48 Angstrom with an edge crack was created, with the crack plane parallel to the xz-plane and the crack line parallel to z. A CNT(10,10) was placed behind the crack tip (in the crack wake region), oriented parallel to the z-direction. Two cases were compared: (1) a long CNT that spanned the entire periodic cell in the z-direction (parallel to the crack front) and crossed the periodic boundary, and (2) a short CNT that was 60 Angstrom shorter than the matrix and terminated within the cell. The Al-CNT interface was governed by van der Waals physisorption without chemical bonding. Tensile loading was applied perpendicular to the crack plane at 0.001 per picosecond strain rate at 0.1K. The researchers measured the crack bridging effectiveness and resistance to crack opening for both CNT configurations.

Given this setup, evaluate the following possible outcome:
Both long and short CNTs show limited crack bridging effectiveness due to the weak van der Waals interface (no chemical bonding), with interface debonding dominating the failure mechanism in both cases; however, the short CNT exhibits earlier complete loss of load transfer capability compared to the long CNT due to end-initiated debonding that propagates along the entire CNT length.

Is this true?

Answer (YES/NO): NO